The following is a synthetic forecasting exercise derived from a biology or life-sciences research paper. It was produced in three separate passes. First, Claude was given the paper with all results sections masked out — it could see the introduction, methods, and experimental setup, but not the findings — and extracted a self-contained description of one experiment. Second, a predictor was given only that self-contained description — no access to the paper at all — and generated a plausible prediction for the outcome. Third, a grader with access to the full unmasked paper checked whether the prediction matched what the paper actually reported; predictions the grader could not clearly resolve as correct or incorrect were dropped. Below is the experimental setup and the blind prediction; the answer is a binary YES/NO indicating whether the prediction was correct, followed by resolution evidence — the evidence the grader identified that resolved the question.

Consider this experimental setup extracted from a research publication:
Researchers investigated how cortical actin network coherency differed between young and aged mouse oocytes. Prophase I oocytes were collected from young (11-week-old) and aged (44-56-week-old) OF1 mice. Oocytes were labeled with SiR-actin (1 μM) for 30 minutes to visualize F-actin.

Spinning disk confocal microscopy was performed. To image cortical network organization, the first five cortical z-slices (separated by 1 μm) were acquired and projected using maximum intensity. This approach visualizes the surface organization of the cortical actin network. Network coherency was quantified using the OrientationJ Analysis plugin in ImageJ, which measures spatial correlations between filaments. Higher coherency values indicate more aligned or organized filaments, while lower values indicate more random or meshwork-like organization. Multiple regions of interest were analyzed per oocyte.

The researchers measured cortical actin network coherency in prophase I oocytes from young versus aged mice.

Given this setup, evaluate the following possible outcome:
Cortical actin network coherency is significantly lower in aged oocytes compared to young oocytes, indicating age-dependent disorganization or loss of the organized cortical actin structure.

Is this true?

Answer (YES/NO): NO